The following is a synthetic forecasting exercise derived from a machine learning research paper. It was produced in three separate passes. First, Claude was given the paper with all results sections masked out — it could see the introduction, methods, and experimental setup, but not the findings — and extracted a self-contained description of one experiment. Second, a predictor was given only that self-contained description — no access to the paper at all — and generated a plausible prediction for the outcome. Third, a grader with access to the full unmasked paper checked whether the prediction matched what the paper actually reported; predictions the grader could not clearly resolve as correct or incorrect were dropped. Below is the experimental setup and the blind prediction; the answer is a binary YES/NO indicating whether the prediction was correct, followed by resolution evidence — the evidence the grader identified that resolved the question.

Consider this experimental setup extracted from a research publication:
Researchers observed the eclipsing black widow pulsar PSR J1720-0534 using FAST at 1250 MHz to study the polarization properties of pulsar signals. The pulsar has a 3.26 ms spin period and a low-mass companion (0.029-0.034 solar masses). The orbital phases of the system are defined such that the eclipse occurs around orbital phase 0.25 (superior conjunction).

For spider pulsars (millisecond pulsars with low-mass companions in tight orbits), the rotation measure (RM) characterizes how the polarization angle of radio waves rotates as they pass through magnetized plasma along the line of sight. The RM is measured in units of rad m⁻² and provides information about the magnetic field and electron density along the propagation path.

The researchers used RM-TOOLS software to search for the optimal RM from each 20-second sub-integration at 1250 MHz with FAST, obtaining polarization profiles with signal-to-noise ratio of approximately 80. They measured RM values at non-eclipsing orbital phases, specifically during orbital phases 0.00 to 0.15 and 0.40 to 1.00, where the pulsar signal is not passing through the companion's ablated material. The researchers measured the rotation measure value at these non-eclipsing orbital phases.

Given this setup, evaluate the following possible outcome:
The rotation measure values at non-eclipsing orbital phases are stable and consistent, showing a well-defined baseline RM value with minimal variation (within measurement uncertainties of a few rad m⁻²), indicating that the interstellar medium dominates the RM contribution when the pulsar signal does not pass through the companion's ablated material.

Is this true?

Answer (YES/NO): YES